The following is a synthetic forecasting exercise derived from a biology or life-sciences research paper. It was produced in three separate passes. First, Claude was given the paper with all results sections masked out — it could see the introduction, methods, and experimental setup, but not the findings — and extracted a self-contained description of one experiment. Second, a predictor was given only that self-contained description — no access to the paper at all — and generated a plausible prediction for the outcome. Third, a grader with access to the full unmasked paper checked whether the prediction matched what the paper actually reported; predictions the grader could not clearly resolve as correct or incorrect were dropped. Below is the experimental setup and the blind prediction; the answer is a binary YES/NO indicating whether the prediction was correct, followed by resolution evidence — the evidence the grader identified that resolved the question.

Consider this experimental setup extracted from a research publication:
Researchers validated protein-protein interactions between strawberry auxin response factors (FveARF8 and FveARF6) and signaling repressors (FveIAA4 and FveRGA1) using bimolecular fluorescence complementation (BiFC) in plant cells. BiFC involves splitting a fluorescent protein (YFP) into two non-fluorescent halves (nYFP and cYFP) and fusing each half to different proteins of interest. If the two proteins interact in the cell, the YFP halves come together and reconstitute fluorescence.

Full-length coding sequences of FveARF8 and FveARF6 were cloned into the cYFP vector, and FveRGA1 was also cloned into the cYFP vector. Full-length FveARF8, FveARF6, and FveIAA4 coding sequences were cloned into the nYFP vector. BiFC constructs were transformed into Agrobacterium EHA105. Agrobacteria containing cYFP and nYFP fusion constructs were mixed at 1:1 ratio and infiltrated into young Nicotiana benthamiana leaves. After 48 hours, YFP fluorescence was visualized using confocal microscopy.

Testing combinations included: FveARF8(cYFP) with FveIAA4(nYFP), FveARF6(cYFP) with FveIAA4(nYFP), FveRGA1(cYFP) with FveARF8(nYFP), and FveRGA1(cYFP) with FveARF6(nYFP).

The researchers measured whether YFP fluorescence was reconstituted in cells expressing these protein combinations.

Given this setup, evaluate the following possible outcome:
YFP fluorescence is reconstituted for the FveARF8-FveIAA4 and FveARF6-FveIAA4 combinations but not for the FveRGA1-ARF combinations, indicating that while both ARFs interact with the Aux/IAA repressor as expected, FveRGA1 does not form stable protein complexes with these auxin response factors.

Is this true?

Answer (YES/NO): NO